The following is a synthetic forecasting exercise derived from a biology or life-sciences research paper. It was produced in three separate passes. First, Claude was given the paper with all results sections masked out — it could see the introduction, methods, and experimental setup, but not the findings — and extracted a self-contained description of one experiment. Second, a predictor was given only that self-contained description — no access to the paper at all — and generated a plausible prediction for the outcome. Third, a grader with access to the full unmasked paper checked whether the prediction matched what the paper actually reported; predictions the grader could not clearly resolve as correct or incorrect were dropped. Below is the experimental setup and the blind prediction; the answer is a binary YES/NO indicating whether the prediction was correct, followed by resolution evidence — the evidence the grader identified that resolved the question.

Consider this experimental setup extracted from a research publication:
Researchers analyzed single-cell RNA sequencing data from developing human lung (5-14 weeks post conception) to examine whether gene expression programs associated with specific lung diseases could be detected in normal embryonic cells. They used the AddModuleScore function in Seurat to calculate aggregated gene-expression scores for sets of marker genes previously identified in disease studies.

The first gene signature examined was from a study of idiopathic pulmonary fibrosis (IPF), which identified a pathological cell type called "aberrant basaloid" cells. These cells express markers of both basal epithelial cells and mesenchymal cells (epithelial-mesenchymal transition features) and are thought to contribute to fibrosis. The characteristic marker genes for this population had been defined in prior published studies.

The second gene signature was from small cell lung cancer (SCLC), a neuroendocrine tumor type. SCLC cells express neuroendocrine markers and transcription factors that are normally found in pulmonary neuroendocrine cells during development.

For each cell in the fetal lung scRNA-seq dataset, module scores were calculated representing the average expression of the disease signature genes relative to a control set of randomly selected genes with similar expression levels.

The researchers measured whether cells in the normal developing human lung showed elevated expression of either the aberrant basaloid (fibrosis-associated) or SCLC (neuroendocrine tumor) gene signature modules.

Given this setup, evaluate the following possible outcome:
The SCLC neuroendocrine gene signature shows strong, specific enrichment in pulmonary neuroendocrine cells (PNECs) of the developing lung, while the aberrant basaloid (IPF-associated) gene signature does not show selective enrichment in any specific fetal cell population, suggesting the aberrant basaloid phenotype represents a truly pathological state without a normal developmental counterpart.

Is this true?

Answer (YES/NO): NO